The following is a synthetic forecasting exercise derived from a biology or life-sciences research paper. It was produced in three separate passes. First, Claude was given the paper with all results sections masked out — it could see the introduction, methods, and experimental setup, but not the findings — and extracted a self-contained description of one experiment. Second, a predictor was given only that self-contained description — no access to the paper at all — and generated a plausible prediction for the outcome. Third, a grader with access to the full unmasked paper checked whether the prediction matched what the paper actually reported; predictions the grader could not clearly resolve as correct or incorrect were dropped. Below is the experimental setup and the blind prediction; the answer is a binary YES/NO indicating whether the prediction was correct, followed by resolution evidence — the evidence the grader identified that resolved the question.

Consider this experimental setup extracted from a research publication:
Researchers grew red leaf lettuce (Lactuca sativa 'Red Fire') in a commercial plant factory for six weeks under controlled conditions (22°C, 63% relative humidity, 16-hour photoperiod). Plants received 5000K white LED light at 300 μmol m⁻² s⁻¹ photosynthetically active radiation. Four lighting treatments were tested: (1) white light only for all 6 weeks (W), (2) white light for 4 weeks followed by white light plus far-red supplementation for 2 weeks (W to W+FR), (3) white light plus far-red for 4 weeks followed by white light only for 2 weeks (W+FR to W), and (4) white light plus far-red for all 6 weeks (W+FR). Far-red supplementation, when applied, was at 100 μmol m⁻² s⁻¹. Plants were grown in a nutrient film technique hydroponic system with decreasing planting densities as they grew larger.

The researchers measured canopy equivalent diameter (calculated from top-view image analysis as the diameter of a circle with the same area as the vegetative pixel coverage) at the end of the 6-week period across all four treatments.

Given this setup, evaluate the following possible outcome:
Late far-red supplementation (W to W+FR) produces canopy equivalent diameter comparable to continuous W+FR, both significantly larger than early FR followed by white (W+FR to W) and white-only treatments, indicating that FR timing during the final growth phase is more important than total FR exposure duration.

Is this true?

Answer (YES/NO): NO